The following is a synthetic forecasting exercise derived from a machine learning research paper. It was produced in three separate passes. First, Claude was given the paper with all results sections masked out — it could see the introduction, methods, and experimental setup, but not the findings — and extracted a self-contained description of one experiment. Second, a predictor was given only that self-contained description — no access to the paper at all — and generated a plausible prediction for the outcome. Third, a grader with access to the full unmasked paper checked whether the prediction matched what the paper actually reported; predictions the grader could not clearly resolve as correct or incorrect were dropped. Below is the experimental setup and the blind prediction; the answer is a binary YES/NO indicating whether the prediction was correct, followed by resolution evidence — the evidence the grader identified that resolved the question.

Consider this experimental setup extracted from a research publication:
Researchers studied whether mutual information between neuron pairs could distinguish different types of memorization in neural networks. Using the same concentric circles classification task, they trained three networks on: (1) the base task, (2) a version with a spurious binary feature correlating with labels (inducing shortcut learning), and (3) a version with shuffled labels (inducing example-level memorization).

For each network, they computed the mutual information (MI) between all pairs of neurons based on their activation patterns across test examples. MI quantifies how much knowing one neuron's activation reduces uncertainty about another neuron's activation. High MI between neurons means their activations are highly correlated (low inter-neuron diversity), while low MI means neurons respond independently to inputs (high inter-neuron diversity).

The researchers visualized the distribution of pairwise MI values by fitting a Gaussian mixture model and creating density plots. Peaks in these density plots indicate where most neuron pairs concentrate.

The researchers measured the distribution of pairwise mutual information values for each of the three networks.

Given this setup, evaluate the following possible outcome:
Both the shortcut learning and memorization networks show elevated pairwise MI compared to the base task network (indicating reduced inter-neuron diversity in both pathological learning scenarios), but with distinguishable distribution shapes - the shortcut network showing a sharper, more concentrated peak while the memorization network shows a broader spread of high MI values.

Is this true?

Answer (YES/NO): NO